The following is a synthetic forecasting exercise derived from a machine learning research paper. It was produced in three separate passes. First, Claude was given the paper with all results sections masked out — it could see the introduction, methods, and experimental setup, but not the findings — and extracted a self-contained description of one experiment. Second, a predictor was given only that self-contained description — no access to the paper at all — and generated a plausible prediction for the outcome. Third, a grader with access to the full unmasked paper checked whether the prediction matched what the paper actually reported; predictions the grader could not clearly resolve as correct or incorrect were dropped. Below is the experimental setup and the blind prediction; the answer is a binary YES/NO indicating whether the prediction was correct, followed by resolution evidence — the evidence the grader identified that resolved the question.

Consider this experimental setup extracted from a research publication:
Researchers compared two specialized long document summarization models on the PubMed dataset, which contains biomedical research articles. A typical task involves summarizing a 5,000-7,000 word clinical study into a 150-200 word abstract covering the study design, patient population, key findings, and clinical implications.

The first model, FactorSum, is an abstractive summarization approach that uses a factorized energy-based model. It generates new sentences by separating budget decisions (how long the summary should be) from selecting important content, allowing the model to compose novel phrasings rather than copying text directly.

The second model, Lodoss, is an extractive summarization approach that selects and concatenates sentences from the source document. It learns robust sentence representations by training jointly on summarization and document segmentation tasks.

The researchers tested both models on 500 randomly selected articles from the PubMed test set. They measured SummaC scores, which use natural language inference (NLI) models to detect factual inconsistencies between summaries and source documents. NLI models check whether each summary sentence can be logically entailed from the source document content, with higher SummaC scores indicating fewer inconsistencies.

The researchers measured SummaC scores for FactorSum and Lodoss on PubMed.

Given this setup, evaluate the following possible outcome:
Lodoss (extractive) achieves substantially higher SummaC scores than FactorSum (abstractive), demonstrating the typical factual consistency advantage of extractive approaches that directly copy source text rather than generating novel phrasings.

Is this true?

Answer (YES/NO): YES